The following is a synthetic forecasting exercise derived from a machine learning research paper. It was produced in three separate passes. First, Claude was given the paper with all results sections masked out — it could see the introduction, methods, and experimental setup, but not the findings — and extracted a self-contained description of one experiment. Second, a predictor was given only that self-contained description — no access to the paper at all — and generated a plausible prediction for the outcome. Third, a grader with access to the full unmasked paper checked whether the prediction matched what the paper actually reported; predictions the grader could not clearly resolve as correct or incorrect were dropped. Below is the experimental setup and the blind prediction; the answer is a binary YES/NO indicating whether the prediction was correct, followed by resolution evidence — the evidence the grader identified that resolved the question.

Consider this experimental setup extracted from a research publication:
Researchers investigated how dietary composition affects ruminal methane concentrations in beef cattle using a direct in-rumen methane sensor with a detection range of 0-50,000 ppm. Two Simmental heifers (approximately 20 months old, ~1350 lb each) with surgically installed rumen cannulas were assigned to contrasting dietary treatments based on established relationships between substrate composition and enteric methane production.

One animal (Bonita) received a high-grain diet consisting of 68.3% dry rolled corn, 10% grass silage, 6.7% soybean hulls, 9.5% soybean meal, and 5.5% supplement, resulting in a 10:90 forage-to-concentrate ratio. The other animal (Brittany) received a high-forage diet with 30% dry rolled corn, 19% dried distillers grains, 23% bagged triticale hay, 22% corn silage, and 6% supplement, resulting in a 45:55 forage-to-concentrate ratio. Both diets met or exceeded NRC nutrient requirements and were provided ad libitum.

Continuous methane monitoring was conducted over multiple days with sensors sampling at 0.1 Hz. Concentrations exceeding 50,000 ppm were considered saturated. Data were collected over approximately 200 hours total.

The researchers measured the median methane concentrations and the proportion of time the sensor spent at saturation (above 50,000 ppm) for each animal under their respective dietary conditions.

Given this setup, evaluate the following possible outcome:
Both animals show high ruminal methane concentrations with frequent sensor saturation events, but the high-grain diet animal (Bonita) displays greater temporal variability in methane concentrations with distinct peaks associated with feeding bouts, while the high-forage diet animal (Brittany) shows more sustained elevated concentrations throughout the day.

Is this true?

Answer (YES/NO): NO